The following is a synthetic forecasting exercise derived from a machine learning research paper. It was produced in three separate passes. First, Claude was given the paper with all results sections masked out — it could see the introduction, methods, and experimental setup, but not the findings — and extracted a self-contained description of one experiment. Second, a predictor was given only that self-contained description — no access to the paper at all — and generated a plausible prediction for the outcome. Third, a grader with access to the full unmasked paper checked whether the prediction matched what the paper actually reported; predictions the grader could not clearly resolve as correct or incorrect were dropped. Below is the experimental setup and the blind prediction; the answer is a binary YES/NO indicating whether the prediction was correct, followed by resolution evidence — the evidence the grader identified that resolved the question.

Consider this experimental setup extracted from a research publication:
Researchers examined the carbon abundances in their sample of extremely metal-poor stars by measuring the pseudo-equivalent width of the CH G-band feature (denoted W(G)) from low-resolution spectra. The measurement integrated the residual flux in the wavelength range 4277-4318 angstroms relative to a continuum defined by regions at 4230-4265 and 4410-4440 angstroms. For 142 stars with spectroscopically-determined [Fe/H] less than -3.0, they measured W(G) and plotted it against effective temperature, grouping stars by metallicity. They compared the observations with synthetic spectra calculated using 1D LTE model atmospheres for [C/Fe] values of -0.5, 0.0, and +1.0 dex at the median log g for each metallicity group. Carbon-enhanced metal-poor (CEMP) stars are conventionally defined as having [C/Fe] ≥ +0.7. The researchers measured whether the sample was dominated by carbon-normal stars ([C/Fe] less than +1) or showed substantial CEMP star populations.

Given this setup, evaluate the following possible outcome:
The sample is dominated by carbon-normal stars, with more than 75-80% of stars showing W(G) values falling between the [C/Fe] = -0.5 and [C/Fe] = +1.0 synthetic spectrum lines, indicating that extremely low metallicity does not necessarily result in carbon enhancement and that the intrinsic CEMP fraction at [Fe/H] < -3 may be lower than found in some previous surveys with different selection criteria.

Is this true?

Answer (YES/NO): NO